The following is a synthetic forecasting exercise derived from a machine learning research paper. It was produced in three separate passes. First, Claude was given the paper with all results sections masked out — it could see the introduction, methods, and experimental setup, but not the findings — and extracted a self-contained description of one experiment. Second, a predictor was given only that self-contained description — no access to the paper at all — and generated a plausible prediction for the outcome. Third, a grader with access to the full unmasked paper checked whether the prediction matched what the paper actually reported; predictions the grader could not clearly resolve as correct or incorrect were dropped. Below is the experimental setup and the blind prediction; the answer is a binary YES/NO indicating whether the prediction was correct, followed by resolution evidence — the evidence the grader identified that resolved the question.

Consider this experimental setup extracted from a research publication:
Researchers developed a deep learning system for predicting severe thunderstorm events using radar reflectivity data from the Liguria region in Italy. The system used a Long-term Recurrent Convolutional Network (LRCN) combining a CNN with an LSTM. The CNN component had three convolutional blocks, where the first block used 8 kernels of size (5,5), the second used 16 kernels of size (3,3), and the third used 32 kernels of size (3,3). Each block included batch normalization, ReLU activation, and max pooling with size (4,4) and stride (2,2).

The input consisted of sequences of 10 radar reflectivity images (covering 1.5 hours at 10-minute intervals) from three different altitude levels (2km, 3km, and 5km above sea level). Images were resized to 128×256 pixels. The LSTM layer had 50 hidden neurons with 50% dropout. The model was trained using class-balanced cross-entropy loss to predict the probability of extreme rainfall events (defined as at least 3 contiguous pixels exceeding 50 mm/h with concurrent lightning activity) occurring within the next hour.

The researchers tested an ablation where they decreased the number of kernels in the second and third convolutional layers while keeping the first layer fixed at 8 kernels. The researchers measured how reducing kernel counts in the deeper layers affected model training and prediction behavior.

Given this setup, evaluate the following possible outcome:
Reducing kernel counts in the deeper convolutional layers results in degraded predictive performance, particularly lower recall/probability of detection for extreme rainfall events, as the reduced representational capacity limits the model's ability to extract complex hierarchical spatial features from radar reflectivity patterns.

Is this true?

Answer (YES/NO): NO